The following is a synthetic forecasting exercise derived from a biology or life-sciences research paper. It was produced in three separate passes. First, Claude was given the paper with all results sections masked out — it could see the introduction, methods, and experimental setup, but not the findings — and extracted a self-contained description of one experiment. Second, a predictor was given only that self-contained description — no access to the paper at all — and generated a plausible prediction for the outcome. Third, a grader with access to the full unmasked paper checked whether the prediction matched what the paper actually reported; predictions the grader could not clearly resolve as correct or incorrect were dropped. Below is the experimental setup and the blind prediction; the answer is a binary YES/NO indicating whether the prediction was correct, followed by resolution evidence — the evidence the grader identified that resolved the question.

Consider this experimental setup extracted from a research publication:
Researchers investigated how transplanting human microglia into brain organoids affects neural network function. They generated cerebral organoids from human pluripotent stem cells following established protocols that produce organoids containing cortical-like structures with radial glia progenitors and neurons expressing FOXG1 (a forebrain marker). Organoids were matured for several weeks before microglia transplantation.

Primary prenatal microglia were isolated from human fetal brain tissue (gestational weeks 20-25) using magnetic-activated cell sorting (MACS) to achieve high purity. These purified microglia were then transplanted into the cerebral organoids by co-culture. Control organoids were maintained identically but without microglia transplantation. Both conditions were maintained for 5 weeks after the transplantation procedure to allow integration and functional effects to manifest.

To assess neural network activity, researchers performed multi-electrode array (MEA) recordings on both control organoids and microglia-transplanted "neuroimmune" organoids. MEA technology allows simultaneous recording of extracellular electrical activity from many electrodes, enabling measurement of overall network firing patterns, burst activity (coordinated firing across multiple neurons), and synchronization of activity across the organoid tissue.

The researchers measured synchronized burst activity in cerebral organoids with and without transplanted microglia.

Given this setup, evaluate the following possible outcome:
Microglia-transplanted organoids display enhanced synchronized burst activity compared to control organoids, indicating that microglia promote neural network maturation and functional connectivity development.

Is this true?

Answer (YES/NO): YES